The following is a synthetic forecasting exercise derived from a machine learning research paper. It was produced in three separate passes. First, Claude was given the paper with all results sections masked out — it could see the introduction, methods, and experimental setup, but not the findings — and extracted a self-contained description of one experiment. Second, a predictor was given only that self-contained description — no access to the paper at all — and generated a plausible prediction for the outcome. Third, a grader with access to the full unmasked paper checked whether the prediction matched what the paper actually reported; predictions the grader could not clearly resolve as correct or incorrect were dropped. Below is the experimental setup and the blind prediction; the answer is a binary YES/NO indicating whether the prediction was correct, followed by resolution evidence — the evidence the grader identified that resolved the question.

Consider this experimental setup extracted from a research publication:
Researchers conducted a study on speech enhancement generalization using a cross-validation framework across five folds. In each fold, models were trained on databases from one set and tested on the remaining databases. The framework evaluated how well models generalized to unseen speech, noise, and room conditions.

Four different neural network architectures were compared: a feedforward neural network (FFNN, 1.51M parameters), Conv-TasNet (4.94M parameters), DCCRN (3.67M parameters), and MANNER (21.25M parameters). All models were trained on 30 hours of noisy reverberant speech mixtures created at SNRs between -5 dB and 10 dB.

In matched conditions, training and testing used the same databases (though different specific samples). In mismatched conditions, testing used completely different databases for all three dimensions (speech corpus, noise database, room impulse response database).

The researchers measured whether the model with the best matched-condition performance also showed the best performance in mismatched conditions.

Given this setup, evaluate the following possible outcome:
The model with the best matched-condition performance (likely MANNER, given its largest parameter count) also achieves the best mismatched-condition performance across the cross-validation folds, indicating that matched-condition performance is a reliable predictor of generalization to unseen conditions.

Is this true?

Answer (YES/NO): NO